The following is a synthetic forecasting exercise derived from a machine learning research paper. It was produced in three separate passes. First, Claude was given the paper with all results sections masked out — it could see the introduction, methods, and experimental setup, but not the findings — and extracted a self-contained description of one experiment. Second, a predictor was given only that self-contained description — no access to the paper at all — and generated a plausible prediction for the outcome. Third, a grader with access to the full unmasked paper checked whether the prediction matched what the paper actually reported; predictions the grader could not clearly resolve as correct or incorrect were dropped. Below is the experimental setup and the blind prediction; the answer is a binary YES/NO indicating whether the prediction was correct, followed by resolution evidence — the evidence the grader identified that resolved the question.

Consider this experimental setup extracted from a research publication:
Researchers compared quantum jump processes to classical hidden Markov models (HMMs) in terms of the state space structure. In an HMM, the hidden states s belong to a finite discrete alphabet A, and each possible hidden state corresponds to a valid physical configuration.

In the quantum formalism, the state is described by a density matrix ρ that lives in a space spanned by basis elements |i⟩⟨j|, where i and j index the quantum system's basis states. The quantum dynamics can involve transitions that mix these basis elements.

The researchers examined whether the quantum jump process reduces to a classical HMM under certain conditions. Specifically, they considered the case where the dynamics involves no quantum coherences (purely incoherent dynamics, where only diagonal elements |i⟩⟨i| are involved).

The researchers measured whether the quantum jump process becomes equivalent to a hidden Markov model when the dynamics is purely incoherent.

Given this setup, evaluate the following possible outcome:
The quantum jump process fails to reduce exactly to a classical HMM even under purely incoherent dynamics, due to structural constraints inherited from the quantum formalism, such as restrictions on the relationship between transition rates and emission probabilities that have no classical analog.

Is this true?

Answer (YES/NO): NO